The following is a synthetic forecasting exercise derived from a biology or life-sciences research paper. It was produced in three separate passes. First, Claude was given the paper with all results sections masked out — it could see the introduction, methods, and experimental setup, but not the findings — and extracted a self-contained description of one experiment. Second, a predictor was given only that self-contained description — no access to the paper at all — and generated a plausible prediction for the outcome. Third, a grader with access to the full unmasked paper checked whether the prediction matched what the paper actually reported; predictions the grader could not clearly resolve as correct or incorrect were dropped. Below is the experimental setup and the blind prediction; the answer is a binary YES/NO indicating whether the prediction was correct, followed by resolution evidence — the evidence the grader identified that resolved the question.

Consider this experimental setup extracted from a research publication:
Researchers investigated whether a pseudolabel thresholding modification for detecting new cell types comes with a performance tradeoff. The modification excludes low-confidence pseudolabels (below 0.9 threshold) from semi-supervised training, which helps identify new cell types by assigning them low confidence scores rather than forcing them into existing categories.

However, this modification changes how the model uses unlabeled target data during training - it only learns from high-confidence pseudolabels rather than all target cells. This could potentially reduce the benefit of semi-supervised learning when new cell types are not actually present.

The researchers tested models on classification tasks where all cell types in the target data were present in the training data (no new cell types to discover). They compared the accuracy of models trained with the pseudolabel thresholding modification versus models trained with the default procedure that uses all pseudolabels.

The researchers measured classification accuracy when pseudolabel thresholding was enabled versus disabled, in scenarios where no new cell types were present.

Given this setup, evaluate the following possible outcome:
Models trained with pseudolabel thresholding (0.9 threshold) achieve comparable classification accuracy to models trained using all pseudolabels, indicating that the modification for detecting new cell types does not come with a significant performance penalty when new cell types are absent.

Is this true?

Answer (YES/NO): NO